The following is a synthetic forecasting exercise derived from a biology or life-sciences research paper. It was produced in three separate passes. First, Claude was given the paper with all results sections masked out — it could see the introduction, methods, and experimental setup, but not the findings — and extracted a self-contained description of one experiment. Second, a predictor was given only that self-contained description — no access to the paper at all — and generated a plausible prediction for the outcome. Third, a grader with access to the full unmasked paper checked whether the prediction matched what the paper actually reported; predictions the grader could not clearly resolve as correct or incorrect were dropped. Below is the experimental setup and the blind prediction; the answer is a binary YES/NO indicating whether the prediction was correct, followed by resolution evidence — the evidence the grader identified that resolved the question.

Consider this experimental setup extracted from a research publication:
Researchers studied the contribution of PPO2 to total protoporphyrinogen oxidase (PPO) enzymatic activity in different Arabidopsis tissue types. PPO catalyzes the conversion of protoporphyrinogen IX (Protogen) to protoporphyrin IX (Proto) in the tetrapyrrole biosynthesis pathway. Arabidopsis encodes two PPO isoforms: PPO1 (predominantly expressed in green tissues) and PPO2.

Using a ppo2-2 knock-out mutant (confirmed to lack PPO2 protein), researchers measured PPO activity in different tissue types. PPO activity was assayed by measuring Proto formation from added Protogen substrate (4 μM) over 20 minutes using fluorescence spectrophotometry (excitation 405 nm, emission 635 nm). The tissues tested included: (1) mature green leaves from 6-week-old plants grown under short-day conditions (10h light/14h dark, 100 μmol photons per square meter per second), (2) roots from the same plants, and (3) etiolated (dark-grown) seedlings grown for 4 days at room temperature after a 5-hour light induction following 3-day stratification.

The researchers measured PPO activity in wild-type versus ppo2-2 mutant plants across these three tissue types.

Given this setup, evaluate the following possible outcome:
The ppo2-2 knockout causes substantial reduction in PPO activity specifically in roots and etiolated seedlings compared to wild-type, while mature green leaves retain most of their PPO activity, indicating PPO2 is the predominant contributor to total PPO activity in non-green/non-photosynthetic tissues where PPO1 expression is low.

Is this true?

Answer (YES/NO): YES